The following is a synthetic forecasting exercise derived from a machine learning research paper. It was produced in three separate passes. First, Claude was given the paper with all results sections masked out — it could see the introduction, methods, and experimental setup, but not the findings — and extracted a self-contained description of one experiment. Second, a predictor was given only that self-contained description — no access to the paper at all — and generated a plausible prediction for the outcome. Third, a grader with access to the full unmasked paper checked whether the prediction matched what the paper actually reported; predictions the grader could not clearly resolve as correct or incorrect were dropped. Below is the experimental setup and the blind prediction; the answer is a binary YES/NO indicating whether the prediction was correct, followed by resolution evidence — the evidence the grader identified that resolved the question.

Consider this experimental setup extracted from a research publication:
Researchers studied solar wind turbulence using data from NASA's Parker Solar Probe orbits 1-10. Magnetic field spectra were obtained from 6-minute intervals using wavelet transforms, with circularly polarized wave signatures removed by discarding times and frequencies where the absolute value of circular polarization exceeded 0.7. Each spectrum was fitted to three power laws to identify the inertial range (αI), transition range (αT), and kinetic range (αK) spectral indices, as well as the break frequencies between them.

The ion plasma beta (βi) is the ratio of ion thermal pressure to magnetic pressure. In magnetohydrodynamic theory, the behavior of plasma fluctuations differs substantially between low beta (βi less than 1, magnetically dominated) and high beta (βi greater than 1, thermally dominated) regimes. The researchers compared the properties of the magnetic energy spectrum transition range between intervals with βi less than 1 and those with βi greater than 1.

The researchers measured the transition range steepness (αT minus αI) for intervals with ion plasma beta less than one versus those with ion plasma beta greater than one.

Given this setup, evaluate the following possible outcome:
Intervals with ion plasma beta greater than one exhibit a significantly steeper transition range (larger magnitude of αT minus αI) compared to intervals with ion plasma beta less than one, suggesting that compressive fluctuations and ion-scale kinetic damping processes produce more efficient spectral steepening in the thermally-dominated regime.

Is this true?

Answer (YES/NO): NO